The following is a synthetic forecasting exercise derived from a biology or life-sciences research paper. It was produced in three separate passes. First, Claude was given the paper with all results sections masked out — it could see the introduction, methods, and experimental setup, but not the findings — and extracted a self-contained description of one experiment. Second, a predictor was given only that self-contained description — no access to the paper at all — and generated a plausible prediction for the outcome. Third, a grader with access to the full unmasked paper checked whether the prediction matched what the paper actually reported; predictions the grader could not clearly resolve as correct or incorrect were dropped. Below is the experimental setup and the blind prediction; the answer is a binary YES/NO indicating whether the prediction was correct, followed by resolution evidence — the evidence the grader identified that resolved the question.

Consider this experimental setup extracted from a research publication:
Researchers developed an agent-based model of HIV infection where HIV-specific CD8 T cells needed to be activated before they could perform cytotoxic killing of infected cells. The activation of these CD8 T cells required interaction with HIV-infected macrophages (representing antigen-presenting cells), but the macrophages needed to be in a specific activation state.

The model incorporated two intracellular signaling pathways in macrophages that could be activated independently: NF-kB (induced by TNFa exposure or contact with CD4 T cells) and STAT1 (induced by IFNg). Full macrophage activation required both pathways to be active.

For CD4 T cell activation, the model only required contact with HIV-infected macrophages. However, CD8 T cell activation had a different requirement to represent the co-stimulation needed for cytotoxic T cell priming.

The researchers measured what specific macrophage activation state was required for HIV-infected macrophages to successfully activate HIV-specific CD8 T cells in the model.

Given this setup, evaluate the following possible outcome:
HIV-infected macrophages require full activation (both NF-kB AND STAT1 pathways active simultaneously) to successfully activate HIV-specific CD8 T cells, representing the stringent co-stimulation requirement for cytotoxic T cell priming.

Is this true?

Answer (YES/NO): NO